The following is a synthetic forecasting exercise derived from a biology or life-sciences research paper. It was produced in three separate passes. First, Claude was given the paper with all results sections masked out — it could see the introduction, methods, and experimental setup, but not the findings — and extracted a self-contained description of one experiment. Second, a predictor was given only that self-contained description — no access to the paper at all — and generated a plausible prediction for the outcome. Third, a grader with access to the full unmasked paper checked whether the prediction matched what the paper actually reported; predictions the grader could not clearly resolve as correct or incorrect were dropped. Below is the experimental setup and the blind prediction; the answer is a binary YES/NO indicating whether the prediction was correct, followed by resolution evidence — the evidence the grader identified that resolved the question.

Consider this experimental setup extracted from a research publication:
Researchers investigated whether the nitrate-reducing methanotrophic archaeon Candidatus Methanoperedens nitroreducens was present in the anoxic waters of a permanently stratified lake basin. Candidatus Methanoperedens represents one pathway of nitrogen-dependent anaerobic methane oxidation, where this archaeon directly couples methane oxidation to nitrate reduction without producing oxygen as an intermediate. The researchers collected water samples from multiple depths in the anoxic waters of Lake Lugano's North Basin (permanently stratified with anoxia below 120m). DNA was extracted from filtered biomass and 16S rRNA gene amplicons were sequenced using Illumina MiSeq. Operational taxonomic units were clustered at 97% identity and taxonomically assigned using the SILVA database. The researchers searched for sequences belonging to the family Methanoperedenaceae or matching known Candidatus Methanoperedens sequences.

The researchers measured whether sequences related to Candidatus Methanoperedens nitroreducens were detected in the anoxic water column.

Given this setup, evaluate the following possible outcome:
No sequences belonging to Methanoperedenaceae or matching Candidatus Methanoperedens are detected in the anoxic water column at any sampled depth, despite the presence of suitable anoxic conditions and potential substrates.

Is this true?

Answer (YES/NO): YES